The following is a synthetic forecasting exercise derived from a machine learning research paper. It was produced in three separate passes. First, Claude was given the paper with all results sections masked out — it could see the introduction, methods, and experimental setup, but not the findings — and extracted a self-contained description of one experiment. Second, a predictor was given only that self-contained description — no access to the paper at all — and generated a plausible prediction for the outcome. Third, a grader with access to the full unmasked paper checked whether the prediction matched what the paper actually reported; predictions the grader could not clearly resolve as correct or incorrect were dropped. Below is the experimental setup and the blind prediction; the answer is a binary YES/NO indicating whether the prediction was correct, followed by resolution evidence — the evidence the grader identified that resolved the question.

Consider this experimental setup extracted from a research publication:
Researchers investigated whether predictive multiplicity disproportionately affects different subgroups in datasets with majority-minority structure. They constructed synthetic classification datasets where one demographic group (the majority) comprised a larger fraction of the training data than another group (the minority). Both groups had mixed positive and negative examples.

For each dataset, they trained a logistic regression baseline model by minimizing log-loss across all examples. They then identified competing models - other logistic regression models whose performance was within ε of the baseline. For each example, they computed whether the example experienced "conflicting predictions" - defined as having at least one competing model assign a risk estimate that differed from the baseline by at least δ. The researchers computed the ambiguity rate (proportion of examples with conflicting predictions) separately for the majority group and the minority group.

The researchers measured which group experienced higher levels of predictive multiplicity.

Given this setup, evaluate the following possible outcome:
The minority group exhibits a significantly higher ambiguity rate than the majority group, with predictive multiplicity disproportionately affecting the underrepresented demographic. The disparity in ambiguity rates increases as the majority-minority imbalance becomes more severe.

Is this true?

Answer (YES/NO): YES